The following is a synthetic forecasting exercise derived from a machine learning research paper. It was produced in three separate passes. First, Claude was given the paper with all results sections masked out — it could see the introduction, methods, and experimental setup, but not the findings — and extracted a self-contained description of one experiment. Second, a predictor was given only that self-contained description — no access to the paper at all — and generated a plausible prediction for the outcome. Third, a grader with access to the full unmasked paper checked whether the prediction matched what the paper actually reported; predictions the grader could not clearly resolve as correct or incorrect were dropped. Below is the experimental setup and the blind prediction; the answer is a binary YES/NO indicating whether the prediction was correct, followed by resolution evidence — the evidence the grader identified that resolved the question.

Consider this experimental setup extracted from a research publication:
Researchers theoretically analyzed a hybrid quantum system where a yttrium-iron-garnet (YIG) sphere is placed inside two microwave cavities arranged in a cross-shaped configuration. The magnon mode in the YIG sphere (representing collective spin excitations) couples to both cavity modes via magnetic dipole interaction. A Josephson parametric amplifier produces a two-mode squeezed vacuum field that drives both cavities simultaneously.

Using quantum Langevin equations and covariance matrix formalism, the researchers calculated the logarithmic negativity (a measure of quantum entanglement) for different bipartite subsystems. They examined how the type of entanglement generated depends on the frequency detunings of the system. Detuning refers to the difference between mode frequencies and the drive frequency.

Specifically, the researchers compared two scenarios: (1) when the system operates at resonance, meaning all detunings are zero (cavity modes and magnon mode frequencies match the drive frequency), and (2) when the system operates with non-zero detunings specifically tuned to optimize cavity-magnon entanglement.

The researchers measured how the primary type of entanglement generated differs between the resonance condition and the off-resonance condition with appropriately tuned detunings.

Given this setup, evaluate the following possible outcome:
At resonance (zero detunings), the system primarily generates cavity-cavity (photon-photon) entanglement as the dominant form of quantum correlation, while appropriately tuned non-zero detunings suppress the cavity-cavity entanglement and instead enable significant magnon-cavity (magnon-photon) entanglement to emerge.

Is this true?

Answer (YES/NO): YES